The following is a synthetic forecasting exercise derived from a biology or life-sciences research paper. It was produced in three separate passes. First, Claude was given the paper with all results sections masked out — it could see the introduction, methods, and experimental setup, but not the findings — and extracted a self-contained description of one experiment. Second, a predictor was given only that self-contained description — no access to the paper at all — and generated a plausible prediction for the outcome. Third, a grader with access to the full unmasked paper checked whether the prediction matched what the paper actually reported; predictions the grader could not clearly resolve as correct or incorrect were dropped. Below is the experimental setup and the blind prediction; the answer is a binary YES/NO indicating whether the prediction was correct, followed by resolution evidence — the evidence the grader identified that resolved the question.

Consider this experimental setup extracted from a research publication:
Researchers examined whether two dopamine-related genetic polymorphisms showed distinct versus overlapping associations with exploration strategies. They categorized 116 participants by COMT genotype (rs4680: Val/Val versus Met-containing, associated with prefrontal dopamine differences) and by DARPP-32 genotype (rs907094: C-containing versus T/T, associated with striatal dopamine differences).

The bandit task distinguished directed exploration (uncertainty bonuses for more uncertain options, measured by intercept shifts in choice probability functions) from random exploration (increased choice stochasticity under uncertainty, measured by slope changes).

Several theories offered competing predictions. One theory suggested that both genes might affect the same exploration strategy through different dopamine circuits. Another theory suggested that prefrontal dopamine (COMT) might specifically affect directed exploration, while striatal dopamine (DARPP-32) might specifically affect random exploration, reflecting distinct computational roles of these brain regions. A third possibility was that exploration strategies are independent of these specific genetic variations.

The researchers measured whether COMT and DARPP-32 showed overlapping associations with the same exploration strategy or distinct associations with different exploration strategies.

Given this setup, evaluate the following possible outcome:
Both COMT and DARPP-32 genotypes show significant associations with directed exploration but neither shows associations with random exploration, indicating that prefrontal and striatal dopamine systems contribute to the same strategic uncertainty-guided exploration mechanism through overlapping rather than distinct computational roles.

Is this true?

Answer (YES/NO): NO